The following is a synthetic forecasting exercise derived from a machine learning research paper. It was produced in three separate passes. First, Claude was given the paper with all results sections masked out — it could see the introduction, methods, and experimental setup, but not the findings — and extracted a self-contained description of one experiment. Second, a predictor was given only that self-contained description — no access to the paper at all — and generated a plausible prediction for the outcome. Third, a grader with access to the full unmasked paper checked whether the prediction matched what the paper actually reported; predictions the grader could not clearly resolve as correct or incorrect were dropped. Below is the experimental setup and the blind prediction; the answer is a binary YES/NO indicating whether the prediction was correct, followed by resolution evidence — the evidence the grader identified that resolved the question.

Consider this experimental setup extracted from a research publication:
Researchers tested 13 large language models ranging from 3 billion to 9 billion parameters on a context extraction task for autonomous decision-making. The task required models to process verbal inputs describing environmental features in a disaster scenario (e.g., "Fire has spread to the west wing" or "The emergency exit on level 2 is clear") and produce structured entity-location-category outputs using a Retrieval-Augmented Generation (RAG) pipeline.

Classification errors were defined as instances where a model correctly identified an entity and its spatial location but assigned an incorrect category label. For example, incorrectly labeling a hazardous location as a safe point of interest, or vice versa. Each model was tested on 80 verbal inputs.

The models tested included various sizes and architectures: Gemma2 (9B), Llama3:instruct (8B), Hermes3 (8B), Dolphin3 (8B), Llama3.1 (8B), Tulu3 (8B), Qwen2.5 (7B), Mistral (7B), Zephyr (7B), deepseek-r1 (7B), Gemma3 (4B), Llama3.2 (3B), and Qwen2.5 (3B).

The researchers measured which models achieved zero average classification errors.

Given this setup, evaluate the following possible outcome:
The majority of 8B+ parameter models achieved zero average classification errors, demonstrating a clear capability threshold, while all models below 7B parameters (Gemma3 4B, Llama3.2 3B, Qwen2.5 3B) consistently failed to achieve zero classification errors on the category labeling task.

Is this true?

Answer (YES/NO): NO